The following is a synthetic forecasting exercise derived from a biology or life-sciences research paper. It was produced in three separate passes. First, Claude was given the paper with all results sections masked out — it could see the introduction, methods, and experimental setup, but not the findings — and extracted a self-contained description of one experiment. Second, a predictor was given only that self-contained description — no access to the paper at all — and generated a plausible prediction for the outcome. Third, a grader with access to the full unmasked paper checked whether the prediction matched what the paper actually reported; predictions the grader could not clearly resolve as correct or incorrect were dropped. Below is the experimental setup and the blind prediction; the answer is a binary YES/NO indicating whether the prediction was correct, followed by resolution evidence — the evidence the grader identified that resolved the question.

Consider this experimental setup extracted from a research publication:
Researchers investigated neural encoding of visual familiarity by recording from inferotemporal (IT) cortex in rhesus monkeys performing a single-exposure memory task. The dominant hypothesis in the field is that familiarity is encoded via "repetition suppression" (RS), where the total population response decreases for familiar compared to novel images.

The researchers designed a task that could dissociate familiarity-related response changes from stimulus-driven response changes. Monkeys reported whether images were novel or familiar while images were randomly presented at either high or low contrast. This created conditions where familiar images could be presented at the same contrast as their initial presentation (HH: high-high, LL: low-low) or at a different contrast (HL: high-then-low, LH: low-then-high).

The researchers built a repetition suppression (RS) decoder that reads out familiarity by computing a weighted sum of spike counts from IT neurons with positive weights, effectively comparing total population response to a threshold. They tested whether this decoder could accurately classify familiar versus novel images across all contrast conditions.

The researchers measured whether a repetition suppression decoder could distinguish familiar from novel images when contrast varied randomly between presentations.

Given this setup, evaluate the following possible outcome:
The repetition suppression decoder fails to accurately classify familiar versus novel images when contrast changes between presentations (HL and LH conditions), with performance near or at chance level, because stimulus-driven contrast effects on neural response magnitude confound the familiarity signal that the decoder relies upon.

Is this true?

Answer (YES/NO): NO